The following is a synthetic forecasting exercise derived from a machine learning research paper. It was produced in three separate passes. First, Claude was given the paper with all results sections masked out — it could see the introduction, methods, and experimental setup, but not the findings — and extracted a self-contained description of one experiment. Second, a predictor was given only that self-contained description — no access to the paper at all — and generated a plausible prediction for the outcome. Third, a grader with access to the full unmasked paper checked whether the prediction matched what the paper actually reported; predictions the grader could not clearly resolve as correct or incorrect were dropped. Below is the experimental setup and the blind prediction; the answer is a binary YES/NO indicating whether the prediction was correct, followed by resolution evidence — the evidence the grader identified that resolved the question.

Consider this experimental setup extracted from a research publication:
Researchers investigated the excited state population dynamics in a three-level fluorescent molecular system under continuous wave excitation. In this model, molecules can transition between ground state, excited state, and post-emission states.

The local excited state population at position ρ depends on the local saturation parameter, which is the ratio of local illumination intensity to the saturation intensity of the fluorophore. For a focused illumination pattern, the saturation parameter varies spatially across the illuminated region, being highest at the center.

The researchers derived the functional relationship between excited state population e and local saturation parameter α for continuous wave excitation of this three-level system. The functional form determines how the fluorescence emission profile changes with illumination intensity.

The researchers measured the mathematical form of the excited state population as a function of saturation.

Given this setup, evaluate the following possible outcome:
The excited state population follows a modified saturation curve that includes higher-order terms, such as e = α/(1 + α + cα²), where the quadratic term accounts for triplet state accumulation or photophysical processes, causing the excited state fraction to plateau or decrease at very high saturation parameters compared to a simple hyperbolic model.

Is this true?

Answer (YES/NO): NO